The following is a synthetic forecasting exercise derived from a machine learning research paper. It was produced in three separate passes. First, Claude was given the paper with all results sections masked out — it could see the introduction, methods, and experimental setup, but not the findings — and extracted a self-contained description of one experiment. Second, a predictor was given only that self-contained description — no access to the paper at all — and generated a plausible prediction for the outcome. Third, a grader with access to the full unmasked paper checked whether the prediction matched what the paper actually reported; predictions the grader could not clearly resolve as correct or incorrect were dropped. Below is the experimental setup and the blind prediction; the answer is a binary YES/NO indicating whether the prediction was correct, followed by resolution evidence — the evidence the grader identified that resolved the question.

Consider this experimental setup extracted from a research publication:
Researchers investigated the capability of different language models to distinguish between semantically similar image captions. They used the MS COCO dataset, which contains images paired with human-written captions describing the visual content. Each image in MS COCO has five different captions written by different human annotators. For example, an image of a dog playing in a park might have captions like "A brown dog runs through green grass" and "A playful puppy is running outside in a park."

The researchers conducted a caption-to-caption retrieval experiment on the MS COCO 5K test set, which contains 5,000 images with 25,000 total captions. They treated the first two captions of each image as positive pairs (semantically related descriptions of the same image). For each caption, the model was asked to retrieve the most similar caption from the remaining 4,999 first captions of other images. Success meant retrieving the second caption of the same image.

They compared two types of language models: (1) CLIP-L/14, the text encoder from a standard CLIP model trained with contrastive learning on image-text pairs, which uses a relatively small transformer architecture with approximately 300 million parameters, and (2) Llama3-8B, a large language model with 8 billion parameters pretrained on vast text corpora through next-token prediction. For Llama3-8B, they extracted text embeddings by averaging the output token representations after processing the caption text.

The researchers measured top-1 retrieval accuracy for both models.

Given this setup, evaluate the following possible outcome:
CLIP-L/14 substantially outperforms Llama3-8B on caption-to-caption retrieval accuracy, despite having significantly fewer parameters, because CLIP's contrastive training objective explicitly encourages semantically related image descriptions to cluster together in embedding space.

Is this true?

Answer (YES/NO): YES